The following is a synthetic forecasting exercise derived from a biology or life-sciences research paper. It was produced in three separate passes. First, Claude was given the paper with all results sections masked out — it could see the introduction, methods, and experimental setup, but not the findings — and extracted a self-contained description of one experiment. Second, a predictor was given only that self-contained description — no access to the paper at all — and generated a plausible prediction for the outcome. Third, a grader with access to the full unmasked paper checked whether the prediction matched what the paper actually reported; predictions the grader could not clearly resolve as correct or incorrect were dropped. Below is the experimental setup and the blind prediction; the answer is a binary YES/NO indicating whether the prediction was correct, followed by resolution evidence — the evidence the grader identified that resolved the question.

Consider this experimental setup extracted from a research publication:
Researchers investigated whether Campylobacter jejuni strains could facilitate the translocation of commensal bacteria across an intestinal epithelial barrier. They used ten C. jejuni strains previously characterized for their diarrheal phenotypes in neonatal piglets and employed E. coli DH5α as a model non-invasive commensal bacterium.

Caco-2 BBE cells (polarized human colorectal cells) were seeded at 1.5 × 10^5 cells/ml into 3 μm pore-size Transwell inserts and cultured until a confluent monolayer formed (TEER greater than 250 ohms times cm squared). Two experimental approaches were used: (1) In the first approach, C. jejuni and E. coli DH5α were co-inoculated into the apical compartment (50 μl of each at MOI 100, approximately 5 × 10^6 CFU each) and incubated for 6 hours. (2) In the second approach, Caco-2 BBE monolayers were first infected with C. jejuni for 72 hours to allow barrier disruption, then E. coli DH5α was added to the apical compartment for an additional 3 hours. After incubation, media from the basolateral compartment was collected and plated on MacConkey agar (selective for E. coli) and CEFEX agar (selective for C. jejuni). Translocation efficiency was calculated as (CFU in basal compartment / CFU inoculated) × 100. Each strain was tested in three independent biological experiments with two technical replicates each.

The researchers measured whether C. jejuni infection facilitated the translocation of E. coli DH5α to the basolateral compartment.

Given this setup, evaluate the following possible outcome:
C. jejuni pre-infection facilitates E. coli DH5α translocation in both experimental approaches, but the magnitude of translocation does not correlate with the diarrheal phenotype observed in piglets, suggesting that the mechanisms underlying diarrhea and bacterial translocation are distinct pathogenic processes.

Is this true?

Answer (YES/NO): YES